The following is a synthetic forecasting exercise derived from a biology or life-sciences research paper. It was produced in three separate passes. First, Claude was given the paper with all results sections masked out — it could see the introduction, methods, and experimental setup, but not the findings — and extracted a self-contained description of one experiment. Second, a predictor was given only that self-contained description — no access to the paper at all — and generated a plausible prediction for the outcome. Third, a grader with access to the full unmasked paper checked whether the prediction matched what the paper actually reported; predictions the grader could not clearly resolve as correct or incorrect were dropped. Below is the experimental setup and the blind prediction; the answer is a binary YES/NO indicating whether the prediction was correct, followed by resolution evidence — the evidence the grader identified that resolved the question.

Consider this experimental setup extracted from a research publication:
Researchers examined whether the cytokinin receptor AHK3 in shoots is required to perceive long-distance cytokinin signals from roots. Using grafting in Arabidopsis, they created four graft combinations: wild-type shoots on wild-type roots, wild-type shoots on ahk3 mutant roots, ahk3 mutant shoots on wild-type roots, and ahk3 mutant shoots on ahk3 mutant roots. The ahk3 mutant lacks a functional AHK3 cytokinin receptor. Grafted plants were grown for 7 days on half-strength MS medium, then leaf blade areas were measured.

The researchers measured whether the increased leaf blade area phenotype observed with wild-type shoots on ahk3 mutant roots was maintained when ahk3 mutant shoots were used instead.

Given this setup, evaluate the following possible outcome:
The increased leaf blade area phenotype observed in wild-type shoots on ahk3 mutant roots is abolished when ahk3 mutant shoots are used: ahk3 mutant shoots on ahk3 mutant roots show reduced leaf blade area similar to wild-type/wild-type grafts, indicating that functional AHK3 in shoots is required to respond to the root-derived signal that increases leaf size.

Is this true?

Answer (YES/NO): YES